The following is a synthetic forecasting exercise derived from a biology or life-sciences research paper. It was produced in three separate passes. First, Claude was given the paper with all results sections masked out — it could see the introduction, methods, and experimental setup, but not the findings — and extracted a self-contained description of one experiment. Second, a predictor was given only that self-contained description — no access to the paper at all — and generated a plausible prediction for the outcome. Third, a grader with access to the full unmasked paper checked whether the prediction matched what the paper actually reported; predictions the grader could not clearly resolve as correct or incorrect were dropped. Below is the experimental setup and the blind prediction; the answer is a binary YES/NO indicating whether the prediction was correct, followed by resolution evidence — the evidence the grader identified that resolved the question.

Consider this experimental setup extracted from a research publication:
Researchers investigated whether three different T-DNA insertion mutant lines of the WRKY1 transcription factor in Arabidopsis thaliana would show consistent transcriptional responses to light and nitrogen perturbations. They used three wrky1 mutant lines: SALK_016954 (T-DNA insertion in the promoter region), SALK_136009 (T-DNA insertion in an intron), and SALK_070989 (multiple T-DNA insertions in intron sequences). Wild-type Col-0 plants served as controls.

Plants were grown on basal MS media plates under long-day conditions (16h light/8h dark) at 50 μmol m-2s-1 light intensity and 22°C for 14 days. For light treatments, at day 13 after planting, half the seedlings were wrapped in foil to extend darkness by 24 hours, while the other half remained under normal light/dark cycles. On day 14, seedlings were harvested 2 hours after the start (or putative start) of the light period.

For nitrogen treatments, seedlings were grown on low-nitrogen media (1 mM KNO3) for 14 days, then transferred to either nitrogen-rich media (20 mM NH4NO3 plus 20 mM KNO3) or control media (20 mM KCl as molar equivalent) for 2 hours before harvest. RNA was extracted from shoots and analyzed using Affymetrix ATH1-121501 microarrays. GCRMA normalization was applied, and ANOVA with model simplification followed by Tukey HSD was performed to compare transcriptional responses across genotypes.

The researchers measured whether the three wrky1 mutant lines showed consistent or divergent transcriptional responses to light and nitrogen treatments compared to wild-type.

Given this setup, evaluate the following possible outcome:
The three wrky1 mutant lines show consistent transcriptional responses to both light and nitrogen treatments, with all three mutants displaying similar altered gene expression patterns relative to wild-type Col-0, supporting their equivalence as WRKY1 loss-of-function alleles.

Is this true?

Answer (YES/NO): YES